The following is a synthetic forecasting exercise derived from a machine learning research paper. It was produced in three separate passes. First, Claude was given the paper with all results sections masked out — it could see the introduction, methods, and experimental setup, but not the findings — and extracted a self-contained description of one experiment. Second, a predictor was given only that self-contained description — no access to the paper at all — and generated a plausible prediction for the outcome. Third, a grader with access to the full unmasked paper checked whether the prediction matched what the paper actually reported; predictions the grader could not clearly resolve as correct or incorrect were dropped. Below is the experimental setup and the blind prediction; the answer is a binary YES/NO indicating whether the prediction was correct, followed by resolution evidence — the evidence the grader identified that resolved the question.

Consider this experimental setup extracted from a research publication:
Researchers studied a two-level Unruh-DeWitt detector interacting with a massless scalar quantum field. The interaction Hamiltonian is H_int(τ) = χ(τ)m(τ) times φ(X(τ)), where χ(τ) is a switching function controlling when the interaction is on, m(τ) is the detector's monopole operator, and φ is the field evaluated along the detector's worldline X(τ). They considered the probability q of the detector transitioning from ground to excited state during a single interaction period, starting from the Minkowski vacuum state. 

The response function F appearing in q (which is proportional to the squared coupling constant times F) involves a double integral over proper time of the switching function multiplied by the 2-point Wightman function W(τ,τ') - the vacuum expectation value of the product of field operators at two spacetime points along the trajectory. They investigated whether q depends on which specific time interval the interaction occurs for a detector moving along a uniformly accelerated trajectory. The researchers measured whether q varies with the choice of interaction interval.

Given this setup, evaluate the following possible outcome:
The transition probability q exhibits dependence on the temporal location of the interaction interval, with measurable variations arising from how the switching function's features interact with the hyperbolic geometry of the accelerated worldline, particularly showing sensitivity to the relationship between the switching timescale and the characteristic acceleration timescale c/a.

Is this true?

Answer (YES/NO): NO